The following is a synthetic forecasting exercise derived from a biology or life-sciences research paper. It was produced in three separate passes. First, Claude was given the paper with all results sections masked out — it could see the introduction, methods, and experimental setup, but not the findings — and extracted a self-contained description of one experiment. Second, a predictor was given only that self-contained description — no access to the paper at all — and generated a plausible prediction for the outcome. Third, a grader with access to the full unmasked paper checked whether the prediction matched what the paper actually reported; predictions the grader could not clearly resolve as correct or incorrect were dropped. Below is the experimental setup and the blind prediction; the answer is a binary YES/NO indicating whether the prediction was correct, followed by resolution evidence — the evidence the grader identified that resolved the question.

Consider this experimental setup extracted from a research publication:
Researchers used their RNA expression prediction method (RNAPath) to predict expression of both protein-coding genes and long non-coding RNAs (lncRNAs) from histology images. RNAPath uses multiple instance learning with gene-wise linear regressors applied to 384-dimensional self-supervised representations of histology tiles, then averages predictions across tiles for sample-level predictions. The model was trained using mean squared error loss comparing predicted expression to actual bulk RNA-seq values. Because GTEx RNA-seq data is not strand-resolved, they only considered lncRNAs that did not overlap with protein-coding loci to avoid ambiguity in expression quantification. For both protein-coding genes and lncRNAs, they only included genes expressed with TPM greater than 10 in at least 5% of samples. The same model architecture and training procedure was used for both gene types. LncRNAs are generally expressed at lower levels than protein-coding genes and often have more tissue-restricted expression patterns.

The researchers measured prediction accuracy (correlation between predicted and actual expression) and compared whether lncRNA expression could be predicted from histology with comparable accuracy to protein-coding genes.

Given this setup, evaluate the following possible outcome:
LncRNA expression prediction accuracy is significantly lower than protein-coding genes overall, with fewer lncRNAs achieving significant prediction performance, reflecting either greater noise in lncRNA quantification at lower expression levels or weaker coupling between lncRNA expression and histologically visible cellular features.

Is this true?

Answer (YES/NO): NO